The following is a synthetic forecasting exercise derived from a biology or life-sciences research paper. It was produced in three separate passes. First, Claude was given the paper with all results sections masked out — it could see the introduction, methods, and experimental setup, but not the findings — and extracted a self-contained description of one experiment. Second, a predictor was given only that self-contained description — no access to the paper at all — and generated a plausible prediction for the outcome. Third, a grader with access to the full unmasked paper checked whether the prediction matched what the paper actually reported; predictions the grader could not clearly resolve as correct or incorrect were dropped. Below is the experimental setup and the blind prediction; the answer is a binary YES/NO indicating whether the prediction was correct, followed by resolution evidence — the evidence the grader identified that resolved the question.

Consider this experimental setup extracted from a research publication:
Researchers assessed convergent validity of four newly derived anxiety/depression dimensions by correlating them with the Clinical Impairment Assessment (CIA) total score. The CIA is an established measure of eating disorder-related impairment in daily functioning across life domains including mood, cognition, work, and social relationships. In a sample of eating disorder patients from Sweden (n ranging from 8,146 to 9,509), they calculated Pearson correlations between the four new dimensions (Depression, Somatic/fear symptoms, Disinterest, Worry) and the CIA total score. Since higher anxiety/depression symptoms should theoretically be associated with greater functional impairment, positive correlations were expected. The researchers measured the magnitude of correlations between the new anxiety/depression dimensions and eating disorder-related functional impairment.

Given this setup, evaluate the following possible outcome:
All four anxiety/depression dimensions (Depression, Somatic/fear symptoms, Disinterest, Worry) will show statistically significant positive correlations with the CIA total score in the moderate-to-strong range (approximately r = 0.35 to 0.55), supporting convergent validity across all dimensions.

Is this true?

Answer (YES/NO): NO